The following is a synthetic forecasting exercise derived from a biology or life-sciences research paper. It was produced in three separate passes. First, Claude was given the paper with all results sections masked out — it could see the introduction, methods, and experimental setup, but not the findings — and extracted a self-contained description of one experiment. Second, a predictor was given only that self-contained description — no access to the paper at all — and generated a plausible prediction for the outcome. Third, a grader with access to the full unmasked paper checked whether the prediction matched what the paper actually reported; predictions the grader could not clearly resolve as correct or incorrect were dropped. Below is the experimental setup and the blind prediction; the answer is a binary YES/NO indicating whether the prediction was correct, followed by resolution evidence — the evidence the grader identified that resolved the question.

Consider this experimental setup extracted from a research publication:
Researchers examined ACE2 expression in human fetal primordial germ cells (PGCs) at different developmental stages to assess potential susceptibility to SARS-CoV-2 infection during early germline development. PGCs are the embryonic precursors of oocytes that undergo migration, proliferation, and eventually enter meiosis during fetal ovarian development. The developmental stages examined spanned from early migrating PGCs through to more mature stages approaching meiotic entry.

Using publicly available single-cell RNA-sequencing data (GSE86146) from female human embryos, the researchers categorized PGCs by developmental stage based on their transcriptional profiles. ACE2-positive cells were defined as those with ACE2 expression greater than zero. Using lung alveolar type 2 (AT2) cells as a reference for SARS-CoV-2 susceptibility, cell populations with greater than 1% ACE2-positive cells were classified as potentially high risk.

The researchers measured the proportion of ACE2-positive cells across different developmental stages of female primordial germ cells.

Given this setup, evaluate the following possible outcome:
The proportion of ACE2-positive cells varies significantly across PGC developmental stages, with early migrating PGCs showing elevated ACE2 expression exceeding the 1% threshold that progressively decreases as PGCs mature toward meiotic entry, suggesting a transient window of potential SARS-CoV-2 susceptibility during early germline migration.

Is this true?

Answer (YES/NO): NO